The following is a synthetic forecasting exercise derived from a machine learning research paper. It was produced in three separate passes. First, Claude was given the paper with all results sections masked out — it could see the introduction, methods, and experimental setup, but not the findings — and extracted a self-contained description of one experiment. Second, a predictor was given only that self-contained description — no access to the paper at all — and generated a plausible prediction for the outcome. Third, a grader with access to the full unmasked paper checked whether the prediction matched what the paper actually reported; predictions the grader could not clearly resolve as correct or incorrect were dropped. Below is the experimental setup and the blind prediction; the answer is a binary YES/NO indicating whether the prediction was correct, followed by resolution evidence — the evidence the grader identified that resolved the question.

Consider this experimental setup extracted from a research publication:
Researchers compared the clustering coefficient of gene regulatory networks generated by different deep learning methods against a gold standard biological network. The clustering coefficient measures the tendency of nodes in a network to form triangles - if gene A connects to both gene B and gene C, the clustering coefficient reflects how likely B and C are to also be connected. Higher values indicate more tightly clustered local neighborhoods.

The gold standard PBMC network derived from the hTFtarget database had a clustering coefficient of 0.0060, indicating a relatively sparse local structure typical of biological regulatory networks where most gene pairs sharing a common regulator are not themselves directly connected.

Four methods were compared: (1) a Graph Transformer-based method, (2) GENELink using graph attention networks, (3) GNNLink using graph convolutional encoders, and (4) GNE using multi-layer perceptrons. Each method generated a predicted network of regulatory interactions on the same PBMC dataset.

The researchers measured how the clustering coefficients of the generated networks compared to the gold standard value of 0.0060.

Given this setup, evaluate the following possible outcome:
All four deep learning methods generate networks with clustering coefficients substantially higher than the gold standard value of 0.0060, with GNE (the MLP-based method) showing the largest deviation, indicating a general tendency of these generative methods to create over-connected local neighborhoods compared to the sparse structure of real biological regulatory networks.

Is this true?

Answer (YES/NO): NO